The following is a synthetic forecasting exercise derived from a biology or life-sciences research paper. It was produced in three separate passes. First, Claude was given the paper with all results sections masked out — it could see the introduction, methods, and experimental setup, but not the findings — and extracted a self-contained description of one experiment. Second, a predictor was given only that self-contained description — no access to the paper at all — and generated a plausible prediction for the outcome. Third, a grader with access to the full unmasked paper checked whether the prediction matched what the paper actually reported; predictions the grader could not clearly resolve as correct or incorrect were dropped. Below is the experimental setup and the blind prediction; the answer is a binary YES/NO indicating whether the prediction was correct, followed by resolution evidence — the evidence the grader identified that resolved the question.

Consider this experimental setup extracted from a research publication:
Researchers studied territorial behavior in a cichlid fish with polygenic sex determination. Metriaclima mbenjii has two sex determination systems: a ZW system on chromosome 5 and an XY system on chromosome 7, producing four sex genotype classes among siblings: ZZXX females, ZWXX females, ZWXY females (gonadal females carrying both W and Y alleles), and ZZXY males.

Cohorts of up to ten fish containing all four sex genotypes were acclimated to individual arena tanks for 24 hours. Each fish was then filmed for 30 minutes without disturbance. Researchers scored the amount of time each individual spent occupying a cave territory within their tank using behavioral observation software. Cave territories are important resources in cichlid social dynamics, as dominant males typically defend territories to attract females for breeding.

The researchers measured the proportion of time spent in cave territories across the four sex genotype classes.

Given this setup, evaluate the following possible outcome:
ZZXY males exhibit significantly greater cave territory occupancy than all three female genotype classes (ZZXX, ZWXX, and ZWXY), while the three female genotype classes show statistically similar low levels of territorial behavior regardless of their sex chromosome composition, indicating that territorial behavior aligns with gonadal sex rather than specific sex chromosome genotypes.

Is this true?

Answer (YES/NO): NO